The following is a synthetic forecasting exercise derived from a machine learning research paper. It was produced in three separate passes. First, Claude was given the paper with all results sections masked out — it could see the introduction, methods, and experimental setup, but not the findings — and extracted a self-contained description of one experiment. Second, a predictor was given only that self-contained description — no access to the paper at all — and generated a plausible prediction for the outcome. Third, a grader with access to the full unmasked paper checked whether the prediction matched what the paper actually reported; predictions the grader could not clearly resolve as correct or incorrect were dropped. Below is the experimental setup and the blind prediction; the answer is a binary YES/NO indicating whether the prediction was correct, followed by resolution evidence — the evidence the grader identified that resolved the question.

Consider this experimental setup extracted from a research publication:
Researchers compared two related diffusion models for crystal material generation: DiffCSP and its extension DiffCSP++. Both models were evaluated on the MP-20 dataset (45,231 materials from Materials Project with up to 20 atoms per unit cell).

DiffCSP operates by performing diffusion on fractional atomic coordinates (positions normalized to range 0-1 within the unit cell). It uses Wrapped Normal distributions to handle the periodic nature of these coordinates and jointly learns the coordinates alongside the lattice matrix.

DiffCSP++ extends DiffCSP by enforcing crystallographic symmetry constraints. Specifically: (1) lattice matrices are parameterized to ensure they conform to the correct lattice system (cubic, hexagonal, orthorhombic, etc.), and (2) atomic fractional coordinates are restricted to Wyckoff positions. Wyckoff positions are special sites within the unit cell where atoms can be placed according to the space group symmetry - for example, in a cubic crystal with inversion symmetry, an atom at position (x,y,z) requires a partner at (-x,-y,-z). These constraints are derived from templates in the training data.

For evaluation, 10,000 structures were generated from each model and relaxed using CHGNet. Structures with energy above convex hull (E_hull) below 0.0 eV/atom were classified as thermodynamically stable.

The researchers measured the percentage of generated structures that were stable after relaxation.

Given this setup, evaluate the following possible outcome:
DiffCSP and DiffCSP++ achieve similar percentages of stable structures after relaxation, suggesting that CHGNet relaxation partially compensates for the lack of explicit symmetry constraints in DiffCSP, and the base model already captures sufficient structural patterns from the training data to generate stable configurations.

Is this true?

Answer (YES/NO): NO